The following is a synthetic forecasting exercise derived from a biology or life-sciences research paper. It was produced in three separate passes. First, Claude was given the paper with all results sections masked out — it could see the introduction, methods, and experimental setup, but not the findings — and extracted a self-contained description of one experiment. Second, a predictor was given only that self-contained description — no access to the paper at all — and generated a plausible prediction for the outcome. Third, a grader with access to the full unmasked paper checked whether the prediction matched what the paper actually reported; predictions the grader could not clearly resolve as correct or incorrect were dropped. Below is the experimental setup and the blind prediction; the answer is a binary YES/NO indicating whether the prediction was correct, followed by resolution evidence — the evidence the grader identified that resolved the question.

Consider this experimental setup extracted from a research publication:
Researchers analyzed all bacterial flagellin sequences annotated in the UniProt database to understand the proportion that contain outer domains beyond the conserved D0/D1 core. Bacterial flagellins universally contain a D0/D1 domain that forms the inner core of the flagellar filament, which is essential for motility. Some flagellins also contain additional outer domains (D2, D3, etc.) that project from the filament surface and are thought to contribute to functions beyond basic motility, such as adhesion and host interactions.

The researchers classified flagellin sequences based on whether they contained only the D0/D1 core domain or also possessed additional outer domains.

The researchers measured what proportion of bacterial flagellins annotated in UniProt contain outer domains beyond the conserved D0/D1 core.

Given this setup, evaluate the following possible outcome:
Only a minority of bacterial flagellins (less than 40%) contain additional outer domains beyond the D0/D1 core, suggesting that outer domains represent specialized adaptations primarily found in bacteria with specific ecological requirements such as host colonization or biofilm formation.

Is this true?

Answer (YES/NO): NO